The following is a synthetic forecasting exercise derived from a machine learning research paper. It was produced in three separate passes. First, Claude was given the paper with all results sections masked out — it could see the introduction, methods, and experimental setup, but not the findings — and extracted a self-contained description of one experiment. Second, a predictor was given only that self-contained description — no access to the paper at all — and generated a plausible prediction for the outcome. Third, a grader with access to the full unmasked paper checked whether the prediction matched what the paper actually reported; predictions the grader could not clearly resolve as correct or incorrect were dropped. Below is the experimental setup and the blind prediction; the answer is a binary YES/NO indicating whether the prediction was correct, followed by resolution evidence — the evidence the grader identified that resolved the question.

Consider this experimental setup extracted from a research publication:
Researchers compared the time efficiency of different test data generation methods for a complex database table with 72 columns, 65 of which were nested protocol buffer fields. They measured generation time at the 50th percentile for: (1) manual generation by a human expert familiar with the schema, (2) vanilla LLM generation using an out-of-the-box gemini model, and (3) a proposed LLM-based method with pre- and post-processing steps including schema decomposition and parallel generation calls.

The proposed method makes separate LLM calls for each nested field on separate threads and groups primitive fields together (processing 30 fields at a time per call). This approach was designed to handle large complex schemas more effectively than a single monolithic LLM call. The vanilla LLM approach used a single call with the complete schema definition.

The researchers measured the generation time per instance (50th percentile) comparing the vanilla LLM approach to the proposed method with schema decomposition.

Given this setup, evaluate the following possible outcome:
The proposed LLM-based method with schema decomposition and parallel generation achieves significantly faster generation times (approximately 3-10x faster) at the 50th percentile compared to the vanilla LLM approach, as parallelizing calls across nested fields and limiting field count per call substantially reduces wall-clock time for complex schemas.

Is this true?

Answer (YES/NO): NO